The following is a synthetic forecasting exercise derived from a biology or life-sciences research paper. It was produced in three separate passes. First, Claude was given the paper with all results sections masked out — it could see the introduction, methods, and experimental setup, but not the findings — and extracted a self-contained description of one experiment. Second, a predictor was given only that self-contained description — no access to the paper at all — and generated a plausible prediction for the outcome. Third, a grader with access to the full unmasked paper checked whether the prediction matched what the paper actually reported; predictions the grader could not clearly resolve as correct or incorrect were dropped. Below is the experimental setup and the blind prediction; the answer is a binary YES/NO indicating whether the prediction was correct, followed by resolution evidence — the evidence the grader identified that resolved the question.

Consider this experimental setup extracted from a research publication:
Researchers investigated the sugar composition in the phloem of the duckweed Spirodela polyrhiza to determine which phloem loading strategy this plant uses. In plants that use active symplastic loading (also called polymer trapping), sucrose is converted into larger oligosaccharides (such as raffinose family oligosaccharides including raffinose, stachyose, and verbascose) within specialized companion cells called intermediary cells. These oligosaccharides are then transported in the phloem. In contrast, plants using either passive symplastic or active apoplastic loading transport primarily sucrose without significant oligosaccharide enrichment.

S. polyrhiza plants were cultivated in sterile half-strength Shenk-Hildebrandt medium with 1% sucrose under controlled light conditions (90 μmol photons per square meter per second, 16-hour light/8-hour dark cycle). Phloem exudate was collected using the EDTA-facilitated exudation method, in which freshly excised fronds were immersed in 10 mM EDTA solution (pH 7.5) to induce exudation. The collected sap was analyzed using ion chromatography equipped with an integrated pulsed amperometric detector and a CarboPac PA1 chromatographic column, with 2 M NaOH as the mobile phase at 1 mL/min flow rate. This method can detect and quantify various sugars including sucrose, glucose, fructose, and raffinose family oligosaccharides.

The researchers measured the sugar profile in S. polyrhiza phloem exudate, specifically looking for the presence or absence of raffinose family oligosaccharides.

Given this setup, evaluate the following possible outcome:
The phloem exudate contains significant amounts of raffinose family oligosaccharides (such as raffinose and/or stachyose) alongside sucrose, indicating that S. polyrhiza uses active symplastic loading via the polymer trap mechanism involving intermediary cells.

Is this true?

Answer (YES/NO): NO